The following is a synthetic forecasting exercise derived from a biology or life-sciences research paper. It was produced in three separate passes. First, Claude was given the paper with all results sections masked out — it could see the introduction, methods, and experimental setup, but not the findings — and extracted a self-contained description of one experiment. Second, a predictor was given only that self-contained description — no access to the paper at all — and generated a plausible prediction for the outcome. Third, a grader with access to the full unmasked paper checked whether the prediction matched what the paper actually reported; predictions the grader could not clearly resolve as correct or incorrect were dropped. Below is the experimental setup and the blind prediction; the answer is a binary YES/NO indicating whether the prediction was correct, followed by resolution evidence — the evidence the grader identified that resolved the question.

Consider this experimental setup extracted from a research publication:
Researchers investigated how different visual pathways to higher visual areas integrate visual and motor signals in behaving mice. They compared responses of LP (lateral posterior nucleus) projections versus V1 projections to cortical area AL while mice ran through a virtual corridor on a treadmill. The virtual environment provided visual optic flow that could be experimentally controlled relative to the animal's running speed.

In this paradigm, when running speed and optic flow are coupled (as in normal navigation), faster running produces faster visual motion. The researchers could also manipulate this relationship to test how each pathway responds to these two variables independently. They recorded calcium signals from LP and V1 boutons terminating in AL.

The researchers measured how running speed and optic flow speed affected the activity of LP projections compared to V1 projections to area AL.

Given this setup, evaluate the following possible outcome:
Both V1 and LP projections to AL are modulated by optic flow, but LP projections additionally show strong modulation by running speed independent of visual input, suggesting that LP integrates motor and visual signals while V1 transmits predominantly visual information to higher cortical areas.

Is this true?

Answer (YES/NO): YES